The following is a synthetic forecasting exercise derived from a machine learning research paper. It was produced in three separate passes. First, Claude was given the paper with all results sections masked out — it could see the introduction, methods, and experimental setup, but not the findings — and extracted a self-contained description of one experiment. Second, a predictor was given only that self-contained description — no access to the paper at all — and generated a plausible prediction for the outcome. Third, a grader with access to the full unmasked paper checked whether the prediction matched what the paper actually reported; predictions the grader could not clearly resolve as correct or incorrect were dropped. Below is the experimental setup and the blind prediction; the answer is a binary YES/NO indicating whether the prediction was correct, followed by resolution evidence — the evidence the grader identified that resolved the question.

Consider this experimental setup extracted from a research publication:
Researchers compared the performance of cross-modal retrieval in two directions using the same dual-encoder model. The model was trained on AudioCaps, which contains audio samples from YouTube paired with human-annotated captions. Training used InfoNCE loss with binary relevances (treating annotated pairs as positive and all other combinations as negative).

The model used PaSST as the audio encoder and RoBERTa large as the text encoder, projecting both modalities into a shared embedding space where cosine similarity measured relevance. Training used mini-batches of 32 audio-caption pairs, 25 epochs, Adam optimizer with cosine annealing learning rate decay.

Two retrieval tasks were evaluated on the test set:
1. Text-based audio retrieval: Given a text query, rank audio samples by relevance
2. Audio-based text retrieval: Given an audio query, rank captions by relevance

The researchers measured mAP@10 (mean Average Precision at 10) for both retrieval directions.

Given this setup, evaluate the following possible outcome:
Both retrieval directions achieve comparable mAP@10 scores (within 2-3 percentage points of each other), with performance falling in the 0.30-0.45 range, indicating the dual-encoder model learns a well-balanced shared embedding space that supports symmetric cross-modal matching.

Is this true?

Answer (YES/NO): NO